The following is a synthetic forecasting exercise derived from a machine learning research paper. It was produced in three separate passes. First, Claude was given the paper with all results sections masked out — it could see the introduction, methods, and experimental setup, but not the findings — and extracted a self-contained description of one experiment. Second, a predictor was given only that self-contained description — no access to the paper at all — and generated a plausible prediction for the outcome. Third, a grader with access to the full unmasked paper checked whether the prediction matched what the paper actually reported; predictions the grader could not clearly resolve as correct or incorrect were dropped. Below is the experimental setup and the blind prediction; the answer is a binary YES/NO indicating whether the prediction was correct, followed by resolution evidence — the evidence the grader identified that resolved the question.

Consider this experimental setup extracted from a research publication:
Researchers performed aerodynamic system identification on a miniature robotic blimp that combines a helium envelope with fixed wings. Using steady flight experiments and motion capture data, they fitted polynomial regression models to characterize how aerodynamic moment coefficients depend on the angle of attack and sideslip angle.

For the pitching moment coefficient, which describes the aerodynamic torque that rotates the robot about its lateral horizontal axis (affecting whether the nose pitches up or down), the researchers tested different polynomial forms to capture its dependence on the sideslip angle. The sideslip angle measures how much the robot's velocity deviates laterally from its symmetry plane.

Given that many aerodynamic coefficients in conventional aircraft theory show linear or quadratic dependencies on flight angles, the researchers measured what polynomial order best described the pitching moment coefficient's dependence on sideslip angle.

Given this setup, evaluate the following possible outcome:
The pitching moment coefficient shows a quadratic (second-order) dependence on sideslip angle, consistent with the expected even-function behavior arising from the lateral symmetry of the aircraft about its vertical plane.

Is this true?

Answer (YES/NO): NO